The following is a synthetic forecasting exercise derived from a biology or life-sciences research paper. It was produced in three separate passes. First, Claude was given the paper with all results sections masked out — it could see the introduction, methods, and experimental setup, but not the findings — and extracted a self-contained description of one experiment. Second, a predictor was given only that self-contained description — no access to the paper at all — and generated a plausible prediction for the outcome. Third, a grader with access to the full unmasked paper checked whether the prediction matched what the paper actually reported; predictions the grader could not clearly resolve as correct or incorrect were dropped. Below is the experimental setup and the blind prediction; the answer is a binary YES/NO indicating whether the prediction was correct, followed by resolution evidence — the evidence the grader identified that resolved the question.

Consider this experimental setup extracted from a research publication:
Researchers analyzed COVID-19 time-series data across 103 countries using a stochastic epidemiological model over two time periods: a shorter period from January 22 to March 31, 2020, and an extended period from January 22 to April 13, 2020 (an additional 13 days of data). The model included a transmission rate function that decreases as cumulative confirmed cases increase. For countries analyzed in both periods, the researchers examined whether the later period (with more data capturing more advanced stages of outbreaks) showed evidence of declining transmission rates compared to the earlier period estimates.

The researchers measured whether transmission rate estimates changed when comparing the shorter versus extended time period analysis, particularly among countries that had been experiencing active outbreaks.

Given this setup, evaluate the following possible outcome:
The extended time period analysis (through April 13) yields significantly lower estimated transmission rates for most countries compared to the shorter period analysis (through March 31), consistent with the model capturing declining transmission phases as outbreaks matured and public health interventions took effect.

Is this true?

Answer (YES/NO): NO